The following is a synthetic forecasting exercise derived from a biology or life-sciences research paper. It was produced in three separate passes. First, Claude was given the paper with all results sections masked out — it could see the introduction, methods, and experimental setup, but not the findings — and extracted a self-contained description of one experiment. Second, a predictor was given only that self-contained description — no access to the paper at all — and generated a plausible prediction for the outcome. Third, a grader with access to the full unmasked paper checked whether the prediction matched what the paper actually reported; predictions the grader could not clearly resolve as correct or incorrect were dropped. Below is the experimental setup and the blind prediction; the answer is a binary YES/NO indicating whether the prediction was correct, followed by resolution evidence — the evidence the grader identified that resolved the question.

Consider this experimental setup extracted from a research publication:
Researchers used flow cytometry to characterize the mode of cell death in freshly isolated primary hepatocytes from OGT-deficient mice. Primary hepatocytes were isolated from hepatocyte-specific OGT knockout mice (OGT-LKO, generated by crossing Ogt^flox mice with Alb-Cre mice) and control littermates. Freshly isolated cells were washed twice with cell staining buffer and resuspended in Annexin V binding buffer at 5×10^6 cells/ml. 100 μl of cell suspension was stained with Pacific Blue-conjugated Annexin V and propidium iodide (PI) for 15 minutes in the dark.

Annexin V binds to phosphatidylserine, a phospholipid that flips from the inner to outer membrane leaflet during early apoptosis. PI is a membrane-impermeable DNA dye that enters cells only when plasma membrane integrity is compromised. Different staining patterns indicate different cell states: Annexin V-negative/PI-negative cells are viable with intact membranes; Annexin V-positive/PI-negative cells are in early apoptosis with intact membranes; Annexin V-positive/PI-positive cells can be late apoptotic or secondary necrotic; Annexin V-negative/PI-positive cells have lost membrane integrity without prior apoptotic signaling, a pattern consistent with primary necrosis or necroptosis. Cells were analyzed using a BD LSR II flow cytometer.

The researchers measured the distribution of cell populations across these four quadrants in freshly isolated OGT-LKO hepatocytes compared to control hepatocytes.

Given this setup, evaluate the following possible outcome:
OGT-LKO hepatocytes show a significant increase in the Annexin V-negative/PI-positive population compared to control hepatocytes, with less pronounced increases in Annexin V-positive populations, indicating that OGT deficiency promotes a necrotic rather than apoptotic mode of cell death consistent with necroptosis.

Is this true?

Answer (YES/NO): YES